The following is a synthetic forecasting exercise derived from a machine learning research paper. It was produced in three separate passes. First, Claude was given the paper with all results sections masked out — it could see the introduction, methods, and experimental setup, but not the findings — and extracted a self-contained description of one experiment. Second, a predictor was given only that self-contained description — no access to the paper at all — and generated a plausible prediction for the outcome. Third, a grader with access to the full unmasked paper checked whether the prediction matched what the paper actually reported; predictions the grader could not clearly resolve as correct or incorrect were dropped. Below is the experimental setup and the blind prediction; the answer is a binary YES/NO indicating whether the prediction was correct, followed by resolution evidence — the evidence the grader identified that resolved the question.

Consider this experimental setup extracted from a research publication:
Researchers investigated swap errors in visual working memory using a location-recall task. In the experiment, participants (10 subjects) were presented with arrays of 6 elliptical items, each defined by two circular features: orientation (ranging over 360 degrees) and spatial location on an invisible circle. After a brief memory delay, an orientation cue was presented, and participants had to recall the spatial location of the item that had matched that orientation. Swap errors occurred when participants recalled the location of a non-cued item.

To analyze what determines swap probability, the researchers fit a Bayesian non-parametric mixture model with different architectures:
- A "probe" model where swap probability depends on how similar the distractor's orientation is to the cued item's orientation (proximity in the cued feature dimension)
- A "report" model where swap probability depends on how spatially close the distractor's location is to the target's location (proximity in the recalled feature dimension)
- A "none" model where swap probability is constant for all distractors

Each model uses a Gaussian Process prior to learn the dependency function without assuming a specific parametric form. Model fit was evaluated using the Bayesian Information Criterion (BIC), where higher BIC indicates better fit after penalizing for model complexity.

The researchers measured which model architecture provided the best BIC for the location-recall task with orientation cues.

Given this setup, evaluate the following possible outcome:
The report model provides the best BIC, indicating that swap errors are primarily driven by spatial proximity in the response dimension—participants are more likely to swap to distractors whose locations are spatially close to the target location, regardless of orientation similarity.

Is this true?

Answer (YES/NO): NO